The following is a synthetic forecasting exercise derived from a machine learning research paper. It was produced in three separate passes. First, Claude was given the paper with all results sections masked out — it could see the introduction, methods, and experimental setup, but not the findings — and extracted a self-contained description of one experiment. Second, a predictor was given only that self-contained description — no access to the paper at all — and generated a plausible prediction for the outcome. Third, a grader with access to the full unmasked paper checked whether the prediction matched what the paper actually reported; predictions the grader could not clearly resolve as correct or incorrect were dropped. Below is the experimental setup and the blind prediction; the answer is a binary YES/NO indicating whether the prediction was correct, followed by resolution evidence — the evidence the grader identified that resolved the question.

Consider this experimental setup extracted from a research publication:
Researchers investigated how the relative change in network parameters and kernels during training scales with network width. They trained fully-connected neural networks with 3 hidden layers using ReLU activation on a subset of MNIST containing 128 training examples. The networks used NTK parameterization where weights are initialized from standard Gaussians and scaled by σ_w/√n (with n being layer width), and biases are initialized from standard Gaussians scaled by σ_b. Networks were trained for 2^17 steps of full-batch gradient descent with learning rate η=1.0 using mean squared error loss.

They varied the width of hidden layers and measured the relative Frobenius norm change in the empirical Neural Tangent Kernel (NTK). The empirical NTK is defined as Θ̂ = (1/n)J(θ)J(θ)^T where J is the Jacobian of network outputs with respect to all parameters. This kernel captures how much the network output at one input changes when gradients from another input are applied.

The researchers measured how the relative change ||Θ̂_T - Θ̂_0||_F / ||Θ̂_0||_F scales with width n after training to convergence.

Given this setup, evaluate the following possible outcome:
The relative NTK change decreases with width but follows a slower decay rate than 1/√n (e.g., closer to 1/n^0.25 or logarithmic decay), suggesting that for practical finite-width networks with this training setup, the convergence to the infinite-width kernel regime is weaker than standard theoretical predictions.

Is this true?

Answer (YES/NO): NO